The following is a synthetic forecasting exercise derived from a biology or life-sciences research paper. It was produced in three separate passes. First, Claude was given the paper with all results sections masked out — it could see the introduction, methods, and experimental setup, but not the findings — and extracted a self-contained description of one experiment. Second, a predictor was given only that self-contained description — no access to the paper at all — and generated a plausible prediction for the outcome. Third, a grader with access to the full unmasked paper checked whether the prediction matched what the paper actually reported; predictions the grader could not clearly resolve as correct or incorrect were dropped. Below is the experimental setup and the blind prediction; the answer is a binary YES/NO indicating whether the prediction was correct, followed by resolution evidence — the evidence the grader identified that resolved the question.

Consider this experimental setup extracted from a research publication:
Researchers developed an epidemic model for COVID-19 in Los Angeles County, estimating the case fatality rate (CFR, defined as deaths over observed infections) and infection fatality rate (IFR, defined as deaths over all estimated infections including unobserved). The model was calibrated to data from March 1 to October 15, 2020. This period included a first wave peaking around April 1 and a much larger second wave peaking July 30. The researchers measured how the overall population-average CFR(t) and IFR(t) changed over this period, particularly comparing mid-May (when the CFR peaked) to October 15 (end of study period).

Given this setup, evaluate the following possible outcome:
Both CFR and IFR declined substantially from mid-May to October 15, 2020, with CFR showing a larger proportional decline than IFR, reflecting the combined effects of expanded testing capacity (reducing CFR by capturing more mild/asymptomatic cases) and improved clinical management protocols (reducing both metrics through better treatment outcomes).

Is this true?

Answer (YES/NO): NO